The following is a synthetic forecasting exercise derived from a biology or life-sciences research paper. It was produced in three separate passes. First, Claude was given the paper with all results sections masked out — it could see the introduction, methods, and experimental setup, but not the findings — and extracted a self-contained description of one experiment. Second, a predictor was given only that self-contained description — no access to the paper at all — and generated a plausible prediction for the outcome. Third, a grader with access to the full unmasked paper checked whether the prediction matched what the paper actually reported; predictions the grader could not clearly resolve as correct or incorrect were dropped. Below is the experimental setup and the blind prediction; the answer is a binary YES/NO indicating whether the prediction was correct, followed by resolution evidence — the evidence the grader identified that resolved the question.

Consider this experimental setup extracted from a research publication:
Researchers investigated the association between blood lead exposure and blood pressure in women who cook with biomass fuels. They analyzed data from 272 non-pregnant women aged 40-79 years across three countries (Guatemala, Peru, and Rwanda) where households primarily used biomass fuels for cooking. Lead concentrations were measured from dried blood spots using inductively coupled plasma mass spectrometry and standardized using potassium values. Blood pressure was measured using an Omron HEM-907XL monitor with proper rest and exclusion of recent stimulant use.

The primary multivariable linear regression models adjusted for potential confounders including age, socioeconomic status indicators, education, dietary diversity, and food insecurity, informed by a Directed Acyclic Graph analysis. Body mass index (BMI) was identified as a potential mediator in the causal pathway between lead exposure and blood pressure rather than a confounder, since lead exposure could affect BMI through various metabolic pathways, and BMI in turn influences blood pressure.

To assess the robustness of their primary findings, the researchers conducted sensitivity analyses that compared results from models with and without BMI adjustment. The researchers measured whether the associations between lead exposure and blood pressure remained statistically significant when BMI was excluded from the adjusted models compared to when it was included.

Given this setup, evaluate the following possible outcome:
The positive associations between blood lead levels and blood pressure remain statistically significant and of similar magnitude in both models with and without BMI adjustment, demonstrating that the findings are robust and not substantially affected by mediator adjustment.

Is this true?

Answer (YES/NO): YES